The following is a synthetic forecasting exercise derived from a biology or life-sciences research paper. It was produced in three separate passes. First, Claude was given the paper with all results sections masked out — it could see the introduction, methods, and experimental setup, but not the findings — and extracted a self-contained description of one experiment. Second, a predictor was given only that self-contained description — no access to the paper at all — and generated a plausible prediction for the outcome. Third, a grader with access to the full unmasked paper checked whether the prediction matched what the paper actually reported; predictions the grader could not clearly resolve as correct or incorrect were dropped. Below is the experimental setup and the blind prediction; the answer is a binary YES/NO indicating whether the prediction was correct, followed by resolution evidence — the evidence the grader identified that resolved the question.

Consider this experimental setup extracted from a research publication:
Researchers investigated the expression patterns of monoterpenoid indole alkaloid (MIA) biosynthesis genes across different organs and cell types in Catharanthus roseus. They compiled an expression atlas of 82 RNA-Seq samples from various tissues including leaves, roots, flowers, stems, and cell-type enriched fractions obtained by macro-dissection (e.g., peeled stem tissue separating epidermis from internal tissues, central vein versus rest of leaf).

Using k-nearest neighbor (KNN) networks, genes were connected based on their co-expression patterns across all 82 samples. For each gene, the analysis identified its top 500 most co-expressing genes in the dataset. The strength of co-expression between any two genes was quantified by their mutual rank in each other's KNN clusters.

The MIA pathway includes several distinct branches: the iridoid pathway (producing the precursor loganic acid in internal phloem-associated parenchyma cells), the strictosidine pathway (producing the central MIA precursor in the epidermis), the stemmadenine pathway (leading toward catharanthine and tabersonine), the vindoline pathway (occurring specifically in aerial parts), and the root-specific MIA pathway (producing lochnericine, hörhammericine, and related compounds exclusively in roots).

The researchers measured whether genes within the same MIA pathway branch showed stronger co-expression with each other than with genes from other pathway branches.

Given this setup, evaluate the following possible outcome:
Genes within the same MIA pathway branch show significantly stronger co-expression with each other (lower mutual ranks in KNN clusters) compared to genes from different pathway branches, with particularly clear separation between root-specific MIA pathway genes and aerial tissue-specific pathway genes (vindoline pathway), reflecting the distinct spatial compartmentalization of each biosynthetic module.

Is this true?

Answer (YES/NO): NO